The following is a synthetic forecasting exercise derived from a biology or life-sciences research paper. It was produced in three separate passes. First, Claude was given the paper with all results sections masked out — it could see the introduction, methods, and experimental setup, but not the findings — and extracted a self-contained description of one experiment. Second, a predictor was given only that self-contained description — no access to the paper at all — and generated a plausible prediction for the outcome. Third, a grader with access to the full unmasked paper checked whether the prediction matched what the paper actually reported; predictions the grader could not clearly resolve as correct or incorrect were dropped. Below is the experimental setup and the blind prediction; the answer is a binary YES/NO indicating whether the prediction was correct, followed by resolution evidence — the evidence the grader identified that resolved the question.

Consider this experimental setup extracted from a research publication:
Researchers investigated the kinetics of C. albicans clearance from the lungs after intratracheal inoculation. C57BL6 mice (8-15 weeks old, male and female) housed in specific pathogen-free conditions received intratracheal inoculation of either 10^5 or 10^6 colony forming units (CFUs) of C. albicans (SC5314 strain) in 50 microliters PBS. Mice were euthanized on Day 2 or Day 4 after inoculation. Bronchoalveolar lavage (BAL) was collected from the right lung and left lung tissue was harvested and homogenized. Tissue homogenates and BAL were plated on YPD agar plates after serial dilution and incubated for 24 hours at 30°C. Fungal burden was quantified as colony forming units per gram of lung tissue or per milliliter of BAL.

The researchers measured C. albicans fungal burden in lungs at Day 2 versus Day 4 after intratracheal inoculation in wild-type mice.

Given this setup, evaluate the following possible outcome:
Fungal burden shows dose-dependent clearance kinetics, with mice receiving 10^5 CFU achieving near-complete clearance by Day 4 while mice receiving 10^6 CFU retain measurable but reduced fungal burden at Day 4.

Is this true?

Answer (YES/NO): NO